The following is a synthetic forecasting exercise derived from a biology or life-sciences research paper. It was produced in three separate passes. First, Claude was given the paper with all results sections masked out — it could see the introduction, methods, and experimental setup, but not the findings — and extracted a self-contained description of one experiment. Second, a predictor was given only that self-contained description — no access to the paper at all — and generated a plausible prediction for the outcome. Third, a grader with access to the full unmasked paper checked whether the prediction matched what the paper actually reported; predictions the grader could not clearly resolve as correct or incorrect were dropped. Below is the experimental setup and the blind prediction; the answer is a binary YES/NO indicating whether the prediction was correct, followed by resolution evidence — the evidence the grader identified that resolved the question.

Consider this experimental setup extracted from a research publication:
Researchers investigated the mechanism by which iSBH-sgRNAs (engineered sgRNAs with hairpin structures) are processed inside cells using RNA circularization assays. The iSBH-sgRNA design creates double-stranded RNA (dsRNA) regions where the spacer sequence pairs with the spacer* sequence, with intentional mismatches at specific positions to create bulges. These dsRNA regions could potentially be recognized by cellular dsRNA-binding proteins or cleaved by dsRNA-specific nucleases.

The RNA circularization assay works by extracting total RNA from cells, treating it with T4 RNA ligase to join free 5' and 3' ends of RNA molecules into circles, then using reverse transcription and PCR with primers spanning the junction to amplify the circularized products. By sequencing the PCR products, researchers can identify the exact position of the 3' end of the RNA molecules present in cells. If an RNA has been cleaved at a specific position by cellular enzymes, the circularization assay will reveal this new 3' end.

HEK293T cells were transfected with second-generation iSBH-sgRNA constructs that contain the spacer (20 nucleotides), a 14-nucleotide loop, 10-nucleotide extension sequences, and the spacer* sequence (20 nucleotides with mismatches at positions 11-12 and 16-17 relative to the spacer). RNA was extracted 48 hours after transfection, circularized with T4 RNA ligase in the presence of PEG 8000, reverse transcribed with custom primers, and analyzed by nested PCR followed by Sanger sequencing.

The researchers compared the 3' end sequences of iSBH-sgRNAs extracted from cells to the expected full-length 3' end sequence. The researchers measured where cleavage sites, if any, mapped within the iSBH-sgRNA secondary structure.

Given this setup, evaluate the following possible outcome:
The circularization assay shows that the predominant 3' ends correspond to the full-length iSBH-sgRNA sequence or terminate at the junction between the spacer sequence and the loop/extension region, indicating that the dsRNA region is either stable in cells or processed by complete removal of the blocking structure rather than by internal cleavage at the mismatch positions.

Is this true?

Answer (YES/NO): YES